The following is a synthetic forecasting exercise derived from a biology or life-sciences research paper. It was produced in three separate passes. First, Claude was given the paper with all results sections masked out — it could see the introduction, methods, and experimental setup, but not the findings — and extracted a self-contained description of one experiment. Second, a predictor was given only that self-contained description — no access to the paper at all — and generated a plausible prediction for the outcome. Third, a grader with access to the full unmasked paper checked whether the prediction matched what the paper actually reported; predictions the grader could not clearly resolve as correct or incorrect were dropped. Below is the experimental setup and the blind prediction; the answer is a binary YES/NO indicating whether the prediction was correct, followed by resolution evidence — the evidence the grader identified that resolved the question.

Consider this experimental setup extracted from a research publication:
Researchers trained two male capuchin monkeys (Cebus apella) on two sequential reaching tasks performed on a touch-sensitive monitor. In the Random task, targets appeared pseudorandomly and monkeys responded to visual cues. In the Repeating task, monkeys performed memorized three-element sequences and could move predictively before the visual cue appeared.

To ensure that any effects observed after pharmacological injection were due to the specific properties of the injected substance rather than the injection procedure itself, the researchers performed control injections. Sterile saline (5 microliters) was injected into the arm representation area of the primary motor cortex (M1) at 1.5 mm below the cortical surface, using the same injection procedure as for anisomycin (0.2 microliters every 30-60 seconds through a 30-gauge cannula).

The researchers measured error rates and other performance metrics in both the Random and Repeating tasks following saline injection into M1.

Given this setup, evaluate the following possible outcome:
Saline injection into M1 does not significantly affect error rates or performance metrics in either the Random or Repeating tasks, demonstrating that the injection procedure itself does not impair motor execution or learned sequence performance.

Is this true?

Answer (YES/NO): YES